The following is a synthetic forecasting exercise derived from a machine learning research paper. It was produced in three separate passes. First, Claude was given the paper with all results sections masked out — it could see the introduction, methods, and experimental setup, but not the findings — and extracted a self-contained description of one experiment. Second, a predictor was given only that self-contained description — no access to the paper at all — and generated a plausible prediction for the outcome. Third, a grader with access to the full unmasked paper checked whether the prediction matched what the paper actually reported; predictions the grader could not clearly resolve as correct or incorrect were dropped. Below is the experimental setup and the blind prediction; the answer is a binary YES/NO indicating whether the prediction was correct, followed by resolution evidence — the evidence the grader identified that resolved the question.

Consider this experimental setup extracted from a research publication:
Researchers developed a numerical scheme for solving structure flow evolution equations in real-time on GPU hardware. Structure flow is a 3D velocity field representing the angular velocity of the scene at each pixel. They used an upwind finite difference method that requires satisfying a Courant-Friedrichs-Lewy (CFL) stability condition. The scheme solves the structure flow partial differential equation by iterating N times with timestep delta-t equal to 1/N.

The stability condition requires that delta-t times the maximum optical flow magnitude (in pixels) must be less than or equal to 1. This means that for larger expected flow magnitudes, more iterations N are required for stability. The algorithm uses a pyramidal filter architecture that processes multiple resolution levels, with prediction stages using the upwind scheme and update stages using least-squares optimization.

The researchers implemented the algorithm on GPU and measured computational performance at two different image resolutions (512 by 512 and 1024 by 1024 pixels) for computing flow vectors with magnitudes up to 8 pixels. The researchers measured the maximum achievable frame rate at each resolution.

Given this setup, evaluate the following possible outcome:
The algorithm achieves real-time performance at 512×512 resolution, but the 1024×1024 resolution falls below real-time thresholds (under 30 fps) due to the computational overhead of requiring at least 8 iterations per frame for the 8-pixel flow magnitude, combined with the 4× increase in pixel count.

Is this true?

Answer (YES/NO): NO